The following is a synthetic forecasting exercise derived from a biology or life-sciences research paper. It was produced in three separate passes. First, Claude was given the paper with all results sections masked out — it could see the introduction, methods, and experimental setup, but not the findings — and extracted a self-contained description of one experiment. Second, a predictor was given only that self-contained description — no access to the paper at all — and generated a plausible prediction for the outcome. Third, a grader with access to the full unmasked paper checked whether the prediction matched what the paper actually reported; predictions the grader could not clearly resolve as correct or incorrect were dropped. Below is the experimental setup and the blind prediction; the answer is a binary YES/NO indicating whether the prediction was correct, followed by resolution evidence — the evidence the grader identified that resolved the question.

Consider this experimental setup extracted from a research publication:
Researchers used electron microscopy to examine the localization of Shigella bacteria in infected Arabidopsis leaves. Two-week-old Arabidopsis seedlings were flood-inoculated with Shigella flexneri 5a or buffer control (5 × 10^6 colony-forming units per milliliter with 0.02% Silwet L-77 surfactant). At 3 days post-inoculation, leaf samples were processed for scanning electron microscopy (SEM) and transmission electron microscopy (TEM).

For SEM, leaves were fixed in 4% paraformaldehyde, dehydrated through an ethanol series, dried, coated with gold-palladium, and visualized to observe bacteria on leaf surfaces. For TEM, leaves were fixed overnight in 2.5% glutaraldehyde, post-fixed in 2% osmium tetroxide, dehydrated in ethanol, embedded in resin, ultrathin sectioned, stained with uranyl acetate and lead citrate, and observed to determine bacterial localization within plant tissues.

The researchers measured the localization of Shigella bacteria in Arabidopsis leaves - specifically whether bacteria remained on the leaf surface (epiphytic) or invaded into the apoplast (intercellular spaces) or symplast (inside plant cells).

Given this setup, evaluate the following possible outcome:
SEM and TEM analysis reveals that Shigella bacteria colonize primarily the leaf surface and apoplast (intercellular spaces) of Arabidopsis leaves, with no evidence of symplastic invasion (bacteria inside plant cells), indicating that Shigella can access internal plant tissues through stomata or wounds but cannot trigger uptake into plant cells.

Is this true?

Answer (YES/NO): YES